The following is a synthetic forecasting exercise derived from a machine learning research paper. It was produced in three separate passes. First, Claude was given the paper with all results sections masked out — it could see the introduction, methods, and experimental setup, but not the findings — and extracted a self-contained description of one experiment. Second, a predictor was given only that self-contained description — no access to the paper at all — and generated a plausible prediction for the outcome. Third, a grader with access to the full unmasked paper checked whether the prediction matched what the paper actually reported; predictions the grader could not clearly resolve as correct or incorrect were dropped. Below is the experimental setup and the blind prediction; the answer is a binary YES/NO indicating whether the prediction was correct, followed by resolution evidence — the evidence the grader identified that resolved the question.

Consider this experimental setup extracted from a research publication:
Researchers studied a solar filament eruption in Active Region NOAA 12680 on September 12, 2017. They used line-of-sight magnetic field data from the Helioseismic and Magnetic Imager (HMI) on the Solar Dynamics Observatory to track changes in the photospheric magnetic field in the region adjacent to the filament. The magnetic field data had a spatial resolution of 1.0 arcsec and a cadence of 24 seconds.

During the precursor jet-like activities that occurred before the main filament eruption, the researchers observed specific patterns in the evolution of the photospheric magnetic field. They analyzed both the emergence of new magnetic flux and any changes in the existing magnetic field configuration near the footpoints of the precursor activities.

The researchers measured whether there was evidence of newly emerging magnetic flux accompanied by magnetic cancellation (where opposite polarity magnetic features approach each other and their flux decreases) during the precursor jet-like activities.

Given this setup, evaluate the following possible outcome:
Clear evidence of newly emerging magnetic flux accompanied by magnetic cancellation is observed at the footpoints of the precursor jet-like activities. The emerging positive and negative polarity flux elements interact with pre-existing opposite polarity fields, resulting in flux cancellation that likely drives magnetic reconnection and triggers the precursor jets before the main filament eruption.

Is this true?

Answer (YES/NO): YES